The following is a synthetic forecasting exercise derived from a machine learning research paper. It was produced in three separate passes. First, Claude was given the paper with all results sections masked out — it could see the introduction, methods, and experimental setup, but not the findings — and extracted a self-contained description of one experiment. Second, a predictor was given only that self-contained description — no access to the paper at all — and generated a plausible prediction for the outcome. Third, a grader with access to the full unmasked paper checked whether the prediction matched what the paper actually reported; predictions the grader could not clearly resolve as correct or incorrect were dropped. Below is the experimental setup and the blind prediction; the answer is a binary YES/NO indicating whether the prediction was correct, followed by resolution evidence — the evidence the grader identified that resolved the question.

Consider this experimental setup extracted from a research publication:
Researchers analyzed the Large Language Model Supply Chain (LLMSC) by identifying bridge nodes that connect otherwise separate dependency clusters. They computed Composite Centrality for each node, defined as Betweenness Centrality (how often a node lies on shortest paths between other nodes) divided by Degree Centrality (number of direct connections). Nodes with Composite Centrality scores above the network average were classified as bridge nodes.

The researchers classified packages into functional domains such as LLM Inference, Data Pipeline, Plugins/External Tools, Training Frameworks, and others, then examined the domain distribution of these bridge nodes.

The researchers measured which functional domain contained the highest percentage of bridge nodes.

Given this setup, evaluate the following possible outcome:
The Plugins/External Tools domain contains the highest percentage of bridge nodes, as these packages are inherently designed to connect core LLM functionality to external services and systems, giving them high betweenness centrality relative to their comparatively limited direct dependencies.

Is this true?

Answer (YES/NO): NO